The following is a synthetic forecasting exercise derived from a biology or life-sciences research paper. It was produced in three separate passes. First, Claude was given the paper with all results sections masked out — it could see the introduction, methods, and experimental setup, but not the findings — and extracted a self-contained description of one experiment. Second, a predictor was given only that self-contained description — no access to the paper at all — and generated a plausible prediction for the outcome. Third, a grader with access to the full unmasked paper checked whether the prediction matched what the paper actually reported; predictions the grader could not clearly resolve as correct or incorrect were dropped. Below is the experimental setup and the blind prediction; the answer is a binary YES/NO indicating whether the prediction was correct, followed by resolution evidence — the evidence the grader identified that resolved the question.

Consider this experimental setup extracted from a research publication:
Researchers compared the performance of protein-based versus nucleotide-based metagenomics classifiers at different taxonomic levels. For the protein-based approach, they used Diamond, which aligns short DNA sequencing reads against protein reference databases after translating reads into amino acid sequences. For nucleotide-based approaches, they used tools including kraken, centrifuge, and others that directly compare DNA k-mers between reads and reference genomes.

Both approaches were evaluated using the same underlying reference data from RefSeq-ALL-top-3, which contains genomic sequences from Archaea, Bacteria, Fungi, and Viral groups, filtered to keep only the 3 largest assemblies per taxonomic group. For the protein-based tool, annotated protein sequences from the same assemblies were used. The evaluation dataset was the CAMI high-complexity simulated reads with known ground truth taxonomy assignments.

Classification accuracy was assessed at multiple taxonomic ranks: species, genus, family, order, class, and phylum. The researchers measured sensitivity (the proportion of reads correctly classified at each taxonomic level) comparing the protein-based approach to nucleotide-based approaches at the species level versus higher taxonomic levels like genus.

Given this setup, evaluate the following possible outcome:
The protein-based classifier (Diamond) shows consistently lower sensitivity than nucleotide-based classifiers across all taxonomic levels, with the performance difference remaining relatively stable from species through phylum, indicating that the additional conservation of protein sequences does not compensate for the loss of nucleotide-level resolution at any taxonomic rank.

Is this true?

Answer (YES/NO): NO